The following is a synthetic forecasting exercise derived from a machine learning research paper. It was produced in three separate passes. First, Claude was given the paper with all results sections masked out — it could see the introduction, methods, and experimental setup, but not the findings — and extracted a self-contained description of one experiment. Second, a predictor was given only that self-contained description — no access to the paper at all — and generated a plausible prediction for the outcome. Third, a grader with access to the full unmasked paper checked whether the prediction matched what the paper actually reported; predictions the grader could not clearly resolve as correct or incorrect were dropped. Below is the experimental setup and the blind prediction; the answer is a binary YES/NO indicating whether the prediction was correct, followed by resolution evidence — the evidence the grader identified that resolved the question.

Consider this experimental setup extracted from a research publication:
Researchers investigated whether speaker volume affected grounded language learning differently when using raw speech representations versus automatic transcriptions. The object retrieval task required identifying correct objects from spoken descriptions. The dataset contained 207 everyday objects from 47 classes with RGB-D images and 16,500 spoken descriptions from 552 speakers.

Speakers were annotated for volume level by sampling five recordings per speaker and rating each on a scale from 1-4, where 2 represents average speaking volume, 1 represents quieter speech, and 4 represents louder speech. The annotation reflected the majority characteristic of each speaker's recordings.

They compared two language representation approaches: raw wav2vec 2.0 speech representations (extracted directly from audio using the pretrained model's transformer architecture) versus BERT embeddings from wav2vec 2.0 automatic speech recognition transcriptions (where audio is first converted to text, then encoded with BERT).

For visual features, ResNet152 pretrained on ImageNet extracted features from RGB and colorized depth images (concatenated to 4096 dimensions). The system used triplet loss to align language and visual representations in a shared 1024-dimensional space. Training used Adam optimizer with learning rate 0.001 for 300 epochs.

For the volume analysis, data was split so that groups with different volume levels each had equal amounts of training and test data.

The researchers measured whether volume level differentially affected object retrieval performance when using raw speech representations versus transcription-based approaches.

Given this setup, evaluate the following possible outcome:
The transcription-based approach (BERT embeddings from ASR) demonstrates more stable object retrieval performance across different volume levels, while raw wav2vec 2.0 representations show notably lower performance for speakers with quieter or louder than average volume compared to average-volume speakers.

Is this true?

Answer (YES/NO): NO